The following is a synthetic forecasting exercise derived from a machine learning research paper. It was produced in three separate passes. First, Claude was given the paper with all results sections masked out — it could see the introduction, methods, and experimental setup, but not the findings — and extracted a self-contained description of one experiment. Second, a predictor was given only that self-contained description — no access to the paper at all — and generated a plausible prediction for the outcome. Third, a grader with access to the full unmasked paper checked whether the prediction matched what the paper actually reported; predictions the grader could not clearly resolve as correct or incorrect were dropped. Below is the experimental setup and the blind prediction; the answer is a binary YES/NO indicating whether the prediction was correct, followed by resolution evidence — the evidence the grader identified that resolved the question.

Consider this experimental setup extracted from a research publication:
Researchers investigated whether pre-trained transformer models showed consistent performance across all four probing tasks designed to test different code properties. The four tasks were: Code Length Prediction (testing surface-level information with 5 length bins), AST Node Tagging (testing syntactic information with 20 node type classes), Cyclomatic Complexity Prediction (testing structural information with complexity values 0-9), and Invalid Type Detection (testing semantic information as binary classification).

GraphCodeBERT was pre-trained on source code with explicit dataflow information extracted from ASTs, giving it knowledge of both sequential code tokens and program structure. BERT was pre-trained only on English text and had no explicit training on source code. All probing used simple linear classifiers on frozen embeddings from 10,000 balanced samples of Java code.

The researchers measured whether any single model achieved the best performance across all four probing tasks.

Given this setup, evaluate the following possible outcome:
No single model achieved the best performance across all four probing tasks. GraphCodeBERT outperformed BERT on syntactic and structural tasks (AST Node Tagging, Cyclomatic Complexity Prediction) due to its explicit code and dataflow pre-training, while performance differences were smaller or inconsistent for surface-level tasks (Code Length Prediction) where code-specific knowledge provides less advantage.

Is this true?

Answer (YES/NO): NO